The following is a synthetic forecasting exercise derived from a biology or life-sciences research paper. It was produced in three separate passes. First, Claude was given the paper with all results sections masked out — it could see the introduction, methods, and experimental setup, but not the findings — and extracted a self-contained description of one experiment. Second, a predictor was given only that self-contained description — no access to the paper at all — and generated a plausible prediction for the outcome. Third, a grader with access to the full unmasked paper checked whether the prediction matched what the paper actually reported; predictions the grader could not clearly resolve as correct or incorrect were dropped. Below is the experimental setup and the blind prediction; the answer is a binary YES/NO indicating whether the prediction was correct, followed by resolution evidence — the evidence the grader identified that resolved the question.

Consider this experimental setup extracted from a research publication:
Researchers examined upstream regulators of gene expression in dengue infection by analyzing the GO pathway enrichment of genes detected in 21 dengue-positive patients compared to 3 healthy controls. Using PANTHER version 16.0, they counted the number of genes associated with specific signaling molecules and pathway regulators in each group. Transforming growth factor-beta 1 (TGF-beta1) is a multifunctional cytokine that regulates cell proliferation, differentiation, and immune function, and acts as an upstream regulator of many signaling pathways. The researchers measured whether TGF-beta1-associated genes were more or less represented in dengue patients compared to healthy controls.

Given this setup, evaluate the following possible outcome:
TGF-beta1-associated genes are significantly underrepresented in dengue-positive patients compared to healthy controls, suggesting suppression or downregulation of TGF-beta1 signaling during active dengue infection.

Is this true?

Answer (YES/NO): NO